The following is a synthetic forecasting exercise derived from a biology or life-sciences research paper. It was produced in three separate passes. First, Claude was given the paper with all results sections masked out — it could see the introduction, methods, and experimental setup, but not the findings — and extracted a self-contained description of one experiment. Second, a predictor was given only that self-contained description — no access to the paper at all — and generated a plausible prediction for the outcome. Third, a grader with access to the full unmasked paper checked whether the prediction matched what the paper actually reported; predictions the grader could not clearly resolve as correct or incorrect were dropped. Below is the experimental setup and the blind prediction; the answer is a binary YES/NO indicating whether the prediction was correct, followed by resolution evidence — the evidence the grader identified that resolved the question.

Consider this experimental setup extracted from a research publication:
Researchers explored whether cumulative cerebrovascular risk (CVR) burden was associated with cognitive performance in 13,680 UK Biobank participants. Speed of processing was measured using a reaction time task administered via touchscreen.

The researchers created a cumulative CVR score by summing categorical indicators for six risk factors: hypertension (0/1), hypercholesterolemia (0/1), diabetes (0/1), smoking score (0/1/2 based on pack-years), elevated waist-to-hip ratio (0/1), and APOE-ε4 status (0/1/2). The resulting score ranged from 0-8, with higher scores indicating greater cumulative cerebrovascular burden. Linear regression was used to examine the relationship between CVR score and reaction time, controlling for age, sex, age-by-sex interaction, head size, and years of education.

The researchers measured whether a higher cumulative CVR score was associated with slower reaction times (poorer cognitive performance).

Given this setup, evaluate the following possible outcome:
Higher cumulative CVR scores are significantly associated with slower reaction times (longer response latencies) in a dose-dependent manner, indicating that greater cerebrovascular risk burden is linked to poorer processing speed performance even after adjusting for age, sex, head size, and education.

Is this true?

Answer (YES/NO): NO